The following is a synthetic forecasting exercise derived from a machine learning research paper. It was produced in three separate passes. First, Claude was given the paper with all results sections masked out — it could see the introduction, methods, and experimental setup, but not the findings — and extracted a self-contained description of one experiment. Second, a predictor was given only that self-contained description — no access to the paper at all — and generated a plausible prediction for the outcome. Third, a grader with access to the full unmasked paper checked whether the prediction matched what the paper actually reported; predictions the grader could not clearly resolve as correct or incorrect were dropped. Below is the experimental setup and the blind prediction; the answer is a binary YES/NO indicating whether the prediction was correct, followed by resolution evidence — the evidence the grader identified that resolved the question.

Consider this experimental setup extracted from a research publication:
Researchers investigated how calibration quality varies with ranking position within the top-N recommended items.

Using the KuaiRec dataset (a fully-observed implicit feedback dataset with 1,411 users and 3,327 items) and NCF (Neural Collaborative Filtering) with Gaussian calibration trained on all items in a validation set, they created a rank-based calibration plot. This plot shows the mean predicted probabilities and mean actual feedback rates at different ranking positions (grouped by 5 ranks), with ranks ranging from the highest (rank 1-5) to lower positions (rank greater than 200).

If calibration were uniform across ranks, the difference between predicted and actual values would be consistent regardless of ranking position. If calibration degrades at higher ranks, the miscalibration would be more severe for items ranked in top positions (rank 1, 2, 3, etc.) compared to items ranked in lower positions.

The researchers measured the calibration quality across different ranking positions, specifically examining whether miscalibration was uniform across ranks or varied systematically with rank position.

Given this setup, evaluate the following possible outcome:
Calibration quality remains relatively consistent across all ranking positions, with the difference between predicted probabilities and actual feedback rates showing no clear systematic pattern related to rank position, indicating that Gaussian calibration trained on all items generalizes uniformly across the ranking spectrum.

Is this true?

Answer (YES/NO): NO